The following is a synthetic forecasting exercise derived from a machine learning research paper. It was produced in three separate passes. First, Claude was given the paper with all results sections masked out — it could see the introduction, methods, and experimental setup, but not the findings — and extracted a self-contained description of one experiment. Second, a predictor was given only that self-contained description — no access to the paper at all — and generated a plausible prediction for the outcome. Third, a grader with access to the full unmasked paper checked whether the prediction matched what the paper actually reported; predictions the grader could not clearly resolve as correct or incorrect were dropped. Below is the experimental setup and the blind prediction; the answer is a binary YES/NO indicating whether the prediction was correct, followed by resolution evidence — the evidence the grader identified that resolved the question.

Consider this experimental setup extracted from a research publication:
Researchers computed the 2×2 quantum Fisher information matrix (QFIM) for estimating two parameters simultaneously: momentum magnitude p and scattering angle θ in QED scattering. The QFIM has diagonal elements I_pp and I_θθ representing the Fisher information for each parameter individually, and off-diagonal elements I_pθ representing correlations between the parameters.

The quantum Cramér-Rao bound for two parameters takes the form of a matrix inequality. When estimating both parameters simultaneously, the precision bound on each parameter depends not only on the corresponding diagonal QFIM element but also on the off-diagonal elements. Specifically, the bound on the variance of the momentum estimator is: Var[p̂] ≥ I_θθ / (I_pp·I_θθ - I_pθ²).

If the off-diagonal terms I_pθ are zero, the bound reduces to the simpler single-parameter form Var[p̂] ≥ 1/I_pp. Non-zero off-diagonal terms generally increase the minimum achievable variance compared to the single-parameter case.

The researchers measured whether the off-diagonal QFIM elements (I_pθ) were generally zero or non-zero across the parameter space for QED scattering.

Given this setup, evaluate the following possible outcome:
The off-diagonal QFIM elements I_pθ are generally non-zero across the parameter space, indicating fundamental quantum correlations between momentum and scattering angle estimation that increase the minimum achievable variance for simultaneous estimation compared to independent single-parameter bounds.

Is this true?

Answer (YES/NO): YES